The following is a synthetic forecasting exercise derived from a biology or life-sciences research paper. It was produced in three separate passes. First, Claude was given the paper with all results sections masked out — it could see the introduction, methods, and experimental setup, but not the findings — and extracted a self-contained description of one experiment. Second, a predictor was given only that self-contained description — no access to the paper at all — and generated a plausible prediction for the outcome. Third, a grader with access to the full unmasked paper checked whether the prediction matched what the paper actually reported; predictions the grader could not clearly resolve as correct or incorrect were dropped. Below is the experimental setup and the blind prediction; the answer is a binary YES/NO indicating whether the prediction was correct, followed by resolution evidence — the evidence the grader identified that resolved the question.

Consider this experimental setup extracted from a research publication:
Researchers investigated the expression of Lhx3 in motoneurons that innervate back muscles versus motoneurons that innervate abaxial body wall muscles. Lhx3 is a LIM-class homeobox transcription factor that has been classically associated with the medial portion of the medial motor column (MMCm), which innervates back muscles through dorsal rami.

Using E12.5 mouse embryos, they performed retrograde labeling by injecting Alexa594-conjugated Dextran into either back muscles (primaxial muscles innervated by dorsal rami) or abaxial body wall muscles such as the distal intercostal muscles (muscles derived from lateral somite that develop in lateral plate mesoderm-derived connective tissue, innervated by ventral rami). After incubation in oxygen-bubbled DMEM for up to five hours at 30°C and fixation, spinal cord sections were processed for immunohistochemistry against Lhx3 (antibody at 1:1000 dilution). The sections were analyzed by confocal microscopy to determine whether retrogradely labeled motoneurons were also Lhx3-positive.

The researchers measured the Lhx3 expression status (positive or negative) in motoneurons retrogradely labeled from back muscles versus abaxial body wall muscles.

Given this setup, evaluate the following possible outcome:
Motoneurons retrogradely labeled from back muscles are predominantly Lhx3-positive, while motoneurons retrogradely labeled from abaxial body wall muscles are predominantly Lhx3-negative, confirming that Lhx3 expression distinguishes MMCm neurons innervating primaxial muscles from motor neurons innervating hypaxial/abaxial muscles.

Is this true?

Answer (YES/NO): YES